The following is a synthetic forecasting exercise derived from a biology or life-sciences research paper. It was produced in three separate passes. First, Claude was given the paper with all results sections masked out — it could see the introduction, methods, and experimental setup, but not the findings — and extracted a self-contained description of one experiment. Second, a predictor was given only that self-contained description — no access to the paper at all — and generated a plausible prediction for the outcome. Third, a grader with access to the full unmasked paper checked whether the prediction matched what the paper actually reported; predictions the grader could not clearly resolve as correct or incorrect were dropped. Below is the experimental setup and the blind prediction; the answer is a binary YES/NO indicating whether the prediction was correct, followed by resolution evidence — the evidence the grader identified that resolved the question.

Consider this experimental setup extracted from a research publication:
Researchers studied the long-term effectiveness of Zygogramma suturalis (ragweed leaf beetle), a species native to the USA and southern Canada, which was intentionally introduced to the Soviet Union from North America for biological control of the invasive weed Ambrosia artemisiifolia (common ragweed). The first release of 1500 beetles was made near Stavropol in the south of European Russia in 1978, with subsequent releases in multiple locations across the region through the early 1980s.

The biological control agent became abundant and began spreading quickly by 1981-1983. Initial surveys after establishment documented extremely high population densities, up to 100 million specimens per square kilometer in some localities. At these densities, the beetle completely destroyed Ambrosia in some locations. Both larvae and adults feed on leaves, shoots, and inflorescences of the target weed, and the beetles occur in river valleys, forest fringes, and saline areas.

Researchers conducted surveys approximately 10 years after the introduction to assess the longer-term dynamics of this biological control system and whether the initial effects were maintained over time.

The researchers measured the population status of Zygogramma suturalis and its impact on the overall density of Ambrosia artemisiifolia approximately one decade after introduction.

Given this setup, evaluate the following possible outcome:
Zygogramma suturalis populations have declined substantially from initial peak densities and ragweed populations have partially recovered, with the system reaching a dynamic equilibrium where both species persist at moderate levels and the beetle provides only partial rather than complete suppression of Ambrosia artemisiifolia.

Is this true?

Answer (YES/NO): YES